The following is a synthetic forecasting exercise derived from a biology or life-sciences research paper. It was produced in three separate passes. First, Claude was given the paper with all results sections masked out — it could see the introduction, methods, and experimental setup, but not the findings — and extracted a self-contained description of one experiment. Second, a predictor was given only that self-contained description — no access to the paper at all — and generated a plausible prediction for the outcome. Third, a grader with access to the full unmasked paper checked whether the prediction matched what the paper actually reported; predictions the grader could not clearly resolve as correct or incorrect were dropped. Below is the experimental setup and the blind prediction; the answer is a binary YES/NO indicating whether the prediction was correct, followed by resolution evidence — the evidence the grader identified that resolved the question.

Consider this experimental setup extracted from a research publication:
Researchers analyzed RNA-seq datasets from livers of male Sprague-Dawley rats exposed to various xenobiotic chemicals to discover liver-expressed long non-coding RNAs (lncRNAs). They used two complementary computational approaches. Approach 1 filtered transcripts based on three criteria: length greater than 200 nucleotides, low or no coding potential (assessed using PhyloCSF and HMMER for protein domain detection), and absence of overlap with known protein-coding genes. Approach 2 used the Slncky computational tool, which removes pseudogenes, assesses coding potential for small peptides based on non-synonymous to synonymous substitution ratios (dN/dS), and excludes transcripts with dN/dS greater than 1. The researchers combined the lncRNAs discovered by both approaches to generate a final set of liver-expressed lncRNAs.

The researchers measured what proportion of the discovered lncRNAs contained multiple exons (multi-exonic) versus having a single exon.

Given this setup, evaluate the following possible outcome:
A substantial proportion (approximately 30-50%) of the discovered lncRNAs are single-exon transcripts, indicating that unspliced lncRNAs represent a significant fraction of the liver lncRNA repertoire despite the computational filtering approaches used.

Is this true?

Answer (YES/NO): NO